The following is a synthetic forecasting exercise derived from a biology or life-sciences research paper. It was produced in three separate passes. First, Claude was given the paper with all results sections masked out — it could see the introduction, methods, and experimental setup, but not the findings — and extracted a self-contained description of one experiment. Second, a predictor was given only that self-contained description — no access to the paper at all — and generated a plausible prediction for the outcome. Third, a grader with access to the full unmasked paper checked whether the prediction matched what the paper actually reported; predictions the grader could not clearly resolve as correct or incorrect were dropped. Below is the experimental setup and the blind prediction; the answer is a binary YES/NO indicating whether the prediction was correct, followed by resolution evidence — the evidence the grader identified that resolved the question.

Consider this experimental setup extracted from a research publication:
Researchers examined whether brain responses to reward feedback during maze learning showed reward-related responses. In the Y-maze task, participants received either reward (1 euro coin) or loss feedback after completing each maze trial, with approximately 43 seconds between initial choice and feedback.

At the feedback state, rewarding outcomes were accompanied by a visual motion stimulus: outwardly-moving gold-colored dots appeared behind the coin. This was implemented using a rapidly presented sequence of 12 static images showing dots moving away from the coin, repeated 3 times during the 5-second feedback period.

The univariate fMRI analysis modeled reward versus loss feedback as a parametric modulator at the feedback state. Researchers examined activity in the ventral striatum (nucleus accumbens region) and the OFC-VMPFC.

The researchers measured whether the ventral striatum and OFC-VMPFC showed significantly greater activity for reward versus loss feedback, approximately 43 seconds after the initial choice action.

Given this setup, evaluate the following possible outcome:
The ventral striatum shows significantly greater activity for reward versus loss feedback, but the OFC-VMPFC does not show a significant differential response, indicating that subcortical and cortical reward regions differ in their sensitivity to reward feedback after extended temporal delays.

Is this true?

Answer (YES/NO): NO